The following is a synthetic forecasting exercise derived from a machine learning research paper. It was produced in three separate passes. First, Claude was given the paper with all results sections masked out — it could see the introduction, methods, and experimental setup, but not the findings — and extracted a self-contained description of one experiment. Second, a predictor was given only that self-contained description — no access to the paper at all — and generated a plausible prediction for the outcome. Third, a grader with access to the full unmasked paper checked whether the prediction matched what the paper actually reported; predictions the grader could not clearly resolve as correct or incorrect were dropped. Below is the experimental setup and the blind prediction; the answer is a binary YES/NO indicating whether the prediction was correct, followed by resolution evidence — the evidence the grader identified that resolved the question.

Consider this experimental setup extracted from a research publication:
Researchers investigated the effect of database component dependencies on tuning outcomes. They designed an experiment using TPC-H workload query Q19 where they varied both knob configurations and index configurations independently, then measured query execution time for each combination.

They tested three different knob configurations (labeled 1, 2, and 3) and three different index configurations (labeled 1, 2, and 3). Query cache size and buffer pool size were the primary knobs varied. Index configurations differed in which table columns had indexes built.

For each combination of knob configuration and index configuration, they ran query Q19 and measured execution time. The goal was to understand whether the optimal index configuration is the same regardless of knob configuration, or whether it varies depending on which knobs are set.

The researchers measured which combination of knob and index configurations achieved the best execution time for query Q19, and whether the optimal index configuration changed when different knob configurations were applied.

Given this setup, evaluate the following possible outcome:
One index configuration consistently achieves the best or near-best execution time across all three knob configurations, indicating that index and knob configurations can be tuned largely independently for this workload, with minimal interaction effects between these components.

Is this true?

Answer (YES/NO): NO